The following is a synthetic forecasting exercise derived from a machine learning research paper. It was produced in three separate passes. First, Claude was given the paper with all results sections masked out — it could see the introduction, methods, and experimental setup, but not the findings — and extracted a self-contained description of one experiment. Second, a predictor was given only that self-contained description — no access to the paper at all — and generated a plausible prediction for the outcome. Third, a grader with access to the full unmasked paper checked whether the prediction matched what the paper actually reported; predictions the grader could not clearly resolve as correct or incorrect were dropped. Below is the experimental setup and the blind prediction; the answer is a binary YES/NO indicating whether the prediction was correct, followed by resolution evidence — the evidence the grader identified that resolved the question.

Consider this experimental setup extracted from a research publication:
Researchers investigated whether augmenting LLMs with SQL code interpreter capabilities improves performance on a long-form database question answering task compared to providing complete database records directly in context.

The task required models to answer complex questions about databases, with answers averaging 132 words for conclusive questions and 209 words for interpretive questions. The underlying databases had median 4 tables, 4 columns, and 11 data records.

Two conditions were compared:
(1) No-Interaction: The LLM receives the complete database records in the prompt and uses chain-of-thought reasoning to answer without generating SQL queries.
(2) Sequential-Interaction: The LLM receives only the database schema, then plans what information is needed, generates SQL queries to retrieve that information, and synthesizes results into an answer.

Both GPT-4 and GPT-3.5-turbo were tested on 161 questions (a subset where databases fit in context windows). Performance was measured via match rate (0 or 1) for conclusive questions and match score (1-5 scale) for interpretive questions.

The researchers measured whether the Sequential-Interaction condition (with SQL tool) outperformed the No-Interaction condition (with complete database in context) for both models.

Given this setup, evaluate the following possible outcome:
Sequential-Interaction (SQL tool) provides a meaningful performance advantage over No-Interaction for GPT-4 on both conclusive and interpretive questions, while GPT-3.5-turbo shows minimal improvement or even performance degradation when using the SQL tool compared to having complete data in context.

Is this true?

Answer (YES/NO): NO